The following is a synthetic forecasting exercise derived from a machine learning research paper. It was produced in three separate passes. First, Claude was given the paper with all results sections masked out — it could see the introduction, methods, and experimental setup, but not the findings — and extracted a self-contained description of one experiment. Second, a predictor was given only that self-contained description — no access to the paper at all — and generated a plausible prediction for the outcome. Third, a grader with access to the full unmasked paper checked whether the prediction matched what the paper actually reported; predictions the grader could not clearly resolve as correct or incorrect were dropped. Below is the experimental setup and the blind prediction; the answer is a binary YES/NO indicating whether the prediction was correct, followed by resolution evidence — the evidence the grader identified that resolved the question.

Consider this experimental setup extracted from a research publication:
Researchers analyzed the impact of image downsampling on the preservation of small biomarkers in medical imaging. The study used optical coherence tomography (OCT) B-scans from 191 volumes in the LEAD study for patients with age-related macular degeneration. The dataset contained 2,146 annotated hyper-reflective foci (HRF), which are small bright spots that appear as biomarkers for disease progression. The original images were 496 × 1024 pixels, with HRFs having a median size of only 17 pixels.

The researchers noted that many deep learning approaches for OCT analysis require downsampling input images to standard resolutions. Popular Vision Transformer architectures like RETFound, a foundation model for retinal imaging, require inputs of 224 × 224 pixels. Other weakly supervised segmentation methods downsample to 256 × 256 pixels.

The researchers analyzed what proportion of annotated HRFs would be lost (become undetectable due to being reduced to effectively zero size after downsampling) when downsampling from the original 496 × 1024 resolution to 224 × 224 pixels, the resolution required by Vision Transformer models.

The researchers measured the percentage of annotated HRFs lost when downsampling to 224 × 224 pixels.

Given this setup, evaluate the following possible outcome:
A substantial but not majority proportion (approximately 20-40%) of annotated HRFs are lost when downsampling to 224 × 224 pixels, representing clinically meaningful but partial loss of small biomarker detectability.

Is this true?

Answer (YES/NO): YES